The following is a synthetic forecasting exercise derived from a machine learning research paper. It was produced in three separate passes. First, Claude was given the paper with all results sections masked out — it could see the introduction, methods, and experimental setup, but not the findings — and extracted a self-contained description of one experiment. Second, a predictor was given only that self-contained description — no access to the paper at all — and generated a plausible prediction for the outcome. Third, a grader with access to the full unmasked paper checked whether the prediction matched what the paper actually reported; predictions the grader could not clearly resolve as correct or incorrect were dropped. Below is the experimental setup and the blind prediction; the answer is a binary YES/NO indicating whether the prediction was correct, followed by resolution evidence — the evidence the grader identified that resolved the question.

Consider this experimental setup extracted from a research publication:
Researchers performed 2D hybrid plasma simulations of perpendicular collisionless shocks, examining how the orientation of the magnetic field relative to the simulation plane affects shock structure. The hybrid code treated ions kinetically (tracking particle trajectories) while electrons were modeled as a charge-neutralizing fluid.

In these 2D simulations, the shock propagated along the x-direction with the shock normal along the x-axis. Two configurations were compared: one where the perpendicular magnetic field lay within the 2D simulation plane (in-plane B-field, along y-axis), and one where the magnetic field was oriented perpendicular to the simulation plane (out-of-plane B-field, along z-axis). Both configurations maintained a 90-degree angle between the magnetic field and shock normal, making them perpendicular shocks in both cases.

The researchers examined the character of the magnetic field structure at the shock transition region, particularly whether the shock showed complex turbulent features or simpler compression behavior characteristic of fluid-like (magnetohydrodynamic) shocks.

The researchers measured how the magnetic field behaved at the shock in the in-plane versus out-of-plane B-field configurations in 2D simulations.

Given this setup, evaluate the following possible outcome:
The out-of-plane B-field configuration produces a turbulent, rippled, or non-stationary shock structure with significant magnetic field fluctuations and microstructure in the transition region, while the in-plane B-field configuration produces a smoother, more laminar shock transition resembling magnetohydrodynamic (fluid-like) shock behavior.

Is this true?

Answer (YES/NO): NO